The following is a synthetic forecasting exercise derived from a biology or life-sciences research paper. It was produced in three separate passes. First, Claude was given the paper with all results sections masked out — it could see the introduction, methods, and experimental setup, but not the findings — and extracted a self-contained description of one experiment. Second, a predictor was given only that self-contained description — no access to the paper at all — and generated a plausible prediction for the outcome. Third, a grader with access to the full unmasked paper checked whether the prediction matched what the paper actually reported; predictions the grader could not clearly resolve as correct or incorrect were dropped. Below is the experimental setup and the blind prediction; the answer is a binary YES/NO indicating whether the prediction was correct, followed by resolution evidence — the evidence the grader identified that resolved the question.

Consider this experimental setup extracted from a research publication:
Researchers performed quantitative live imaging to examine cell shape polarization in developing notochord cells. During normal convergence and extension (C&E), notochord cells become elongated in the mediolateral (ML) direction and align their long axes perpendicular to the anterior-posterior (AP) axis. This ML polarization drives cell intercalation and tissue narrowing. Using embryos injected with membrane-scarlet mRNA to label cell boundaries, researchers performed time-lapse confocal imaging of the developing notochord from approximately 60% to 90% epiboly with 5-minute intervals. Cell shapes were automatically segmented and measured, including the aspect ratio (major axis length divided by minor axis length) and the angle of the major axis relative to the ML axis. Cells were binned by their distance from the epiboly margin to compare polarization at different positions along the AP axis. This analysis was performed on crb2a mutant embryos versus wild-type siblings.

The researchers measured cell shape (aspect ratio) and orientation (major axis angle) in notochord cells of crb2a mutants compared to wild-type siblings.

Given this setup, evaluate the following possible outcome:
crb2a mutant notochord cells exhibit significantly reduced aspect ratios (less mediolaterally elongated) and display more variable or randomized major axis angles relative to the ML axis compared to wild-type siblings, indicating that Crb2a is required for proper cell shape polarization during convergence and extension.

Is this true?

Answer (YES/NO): NO